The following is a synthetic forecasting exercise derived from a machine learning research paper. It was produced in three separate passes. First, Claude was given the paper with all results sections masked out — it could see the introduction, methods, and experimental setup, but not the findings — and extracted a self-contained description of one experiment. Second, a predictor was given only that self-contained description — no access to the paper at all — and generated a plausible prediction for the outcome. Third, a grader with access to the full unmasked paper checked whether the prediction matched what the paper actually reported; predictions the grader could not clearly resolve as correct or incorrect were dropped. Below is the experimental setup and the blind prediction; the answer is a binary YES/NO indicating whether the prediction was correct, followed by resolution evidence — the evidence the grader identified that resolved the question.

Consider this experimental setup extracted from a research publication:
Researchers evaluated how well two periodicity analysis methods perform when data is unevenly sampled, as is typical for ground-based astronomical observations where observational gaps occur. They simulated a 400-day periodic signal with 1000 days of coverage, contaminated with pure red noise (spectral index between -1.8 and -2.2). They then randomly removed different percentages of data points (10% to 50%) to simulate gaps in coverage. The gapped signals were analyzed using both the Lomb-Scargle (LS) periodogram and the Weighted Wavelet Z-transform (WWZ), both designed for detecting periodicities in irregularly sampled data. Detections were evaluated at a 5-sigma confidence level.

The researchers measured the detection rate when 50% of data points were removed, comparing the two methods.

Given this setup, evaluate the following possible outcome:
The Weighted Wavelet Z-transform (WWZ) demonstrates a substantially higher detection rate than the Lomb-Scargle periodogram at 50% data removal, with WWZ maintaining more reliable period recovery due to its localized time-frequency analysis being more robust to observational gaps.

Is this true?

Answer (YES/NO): YES